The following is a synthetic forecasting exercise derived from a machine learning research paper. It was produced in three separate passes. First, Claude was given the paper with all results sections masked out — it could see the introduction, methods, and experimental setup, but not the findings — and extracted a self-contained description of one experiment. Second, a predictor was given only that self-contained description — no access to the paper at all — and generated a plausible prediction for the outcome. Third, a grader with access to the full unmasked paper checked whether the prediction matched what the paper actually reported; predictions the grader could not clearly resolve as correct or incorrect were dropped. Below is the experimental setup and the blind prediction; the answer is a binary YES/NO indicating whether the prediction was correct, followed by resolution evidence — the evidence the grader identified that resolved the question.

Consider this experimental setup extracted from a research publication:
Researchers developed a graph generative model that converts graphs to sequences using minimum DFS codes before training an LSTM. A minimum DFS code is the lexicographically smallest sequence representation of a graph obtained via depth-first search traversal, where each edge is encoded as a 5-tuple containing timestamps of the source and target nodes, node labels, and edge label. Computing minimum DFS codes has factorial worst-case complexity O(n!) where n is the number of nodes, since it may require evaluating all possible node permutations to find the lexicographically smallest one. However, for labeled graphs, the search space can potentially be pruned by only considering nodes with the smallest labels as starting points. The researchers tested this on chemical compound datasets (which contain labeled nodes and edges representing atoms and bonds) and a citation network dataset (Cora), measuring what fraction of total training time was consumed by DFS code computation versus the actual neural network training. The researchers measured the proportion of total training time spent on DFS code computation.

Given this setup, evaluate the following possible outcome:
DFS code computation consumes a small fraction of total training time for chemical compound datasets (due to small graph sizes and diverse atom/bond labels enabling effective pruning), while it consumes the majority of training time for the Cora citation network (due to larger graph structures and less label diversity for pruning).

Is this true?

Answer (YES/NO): NO